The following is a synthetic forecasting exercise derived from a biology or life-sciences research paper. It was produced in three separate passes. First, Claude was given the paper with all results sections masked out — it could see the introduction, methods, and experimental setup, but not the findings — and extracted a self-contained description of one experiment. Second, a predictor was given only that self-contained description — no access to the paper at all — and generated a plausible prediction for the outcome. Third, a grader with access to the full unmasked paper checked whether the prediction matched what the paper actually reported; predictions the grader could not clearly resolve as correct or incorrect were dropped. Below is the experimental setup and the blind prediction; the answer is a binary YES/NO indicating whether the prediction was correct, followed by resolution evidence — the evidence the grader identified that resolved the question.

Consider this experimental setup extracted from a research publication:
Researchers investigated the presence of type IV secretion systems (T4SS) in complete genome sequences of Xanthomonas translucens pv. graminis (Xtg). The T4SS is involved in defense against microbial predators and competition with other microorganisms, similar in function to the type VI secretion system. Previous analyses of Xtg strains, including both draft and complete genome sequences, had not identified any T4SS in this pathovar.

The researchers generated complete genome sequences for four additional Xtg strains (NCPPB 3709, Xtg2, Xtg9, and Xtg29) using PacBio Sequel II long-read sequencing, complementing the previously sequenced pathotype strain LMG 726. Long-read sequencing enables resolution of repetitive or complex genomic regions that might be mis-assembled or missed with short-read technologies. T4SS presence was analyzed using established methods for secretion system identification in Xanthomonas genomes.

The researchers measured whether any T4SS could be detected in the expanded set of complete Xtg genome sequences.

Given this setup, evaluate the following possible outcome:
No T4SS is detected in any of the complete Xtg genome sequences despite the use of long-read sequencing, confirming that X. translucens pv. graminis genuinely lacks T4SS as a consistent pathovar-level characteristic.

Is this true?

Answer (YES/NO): YES